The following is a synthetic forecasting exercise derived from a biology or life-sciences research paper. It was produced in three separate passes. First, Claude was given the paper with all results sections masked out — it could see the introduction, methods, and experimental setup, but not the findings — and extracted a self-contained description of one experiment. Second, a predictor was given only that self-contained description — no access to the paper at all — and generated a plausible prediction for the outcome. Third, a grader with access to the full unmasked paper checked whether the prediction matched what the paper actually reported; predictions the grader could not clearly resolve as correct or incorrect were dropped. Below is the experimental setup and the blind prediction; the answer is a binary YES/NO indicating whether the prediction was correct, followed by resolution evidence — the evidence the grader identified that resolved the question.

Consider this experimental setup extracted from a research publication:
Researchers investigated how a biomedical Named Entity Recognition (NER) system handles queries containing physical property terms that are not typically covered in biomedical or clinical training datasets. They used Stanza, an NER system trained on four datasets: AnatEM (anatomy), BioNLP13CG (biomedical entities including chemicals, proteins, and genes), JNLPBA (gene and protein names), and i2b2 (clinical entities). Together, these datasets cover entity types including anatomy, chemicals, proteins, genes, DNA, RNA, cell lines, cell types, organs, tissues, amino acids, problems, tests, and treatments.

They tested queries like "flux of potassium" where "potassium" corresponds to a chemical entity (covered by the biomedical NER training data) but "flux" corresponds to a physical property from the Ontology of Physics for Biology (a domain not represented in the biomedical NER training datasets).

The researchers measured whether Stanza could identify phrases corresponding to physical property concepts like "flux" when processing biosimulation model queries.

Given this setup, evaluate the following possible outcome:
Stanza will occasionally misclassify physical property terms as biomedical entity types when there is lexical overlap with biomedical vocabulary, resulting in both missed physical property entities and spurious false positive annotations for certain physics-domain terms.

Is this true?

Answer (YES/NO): NO